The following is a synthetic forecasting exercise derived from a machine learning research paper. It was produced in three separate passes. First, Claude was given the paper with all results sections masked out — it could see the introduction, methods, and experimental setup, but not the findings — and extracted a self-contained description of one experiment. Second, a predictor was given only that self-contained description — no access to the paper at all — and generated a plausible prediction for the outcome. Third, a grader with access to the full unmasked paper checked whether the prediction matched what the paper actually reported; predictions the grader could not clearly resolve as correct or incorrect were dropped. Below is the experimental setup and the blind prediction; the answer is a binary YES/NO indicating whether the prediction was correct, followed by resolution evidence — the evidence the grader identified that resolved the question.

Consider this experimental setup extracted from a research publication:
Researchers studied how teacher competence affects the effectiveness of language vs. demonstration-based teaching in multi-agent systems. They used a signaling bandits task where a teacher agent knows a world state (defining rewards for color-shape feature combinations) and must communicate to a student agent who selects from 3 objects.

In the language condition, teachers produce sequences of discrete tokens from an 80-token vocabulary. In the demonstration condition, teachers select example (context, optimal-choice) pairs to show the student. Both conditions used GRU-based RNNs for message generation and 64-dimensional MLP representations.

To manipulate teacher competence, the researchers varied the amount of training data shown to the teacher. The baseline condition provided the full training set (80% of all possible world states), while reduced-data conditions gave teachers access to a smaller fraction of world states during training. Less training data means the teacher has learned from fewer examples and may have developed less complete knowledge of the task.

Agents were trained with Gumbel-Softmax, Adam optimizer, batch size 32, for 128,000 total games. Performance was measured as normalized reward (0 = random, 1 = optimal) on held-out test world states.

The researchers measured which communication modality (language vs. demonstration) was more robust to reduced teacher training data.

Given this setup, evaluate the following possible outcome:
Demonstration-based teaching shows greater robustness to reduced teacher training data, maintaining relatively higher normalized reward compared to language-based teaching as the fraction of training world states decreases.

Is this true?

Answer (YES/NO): NO